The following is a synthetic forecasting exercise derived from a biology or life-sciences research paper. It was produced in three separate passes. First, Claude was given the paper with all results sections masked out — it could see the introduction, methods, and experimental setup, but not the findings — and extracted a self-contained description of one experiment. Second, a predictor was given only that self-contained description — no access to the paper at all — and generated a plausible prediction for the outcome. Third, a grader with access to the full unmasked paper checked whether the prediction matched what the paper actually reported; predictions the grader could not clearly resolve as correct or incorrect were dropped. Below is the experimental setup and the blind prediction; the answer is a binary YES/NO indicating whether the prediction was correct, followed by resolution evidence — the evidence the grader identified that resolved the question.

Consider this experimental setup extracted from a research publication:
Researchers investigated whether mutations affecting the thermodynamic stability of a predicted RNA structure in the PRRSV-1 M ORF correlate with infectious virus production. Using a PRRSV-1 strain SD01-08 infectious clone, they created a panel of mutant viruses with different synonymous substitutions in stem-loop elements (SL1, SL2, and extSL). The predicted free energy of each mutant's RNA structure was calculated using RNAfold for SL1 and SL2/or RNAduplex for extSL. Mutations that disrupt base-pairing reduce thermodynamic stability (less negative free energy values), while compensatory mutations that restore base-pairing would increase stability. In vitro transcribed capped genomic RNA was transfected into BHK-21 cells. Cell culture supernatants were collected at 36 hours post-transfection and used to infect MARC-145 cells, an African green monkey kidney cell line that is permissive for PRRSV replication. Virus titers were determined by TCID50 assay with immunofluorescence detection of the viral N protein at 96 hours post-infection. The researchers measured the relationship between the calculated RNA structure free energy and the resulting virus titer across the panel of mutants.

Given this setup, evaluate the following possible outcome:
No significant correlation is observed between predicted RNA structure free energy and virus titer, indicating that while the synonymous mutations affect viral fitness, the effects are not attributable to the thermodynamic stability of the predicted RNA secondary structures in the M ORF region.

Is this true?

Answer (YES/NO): NO